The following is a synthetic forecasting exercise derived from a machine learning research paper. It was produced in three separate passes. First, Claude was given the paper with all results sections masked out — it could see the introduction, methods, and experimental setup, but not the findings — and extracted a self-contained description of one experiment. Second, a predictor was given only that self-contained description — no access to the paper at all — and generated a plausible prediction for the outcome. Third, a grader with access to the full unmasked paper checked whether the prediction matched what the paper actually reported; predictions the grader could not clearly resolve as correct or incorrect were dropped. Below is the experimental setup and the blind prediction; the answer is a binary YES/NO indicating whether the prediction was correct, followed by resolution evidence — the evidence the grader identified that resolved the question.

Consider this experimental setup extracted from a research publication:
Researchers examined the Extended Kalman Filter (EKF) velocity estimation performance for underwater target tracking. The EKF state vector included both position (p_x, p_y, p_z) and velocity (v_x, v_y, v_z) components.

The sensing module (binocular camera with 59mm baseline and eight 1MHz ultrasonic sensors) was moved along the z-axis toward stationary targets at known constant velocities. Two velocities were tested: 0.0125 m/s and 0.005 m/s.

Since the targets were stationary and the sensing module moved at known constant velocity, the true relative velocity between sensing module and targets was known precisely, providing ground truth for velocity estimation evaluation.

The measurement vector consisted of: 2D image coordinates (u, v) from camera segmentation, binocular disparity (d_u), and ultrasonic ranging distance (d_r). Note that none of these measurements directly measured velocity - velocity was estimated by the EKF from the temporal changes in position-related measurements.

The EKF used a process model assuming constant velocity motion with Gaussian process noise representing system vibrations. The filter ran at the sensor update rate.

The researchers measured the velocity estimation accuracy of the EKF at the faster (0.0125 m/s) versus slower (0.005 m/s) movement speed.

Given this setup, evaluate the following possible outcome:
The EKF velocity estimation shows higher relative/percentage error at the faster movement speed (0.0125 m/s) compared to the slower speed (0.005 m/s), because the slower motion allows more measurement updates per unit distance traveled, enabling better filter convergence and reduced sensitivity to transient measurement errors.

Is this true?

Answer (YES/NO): NO